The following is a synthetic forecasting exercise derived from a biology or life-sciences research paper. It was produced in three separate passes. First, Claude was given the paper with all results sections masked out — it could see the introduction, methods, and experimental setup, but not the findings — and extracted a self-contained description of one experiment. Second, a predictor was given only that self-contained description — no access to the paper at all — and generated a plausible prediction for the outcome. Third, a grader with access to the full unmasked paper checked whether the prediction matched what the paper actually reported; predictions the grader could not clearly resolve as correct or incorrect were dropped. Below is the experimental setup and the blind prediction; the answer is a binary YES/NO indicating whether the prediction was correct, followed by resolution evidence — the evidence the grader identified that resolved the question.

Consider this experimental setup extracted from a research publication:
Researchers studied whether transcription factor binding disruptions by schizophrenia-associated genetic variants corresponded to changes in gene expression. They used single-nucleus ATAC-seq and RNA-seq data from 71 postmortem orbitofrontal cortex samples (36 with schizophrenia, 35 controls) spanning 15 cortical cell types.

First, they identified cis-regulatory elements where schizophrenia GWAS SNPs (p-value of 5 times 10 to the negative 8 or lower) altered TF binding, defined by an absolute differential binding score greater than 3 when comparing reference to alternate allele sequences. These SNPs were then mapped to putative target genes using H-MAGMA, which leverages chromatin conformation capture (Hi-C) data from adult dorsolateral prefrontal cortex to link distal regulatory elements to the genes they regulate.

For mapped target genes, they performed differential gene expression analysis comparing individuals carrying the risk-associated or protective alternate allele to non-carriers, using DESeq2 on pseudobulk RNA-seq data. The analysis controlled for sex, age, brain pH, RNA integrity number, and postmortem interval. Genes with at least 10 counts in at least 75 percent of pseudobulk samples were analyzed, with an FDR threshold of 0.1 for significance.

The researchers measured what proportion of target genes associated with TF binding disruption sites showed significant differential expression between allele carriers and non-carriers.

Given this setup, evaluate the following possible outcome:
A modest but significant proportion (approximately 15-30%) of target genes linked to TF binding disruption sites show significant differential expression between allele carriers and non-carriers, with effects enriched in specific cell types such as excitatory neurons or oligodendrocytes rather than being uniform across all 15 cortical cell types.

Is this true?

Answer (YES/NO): NO